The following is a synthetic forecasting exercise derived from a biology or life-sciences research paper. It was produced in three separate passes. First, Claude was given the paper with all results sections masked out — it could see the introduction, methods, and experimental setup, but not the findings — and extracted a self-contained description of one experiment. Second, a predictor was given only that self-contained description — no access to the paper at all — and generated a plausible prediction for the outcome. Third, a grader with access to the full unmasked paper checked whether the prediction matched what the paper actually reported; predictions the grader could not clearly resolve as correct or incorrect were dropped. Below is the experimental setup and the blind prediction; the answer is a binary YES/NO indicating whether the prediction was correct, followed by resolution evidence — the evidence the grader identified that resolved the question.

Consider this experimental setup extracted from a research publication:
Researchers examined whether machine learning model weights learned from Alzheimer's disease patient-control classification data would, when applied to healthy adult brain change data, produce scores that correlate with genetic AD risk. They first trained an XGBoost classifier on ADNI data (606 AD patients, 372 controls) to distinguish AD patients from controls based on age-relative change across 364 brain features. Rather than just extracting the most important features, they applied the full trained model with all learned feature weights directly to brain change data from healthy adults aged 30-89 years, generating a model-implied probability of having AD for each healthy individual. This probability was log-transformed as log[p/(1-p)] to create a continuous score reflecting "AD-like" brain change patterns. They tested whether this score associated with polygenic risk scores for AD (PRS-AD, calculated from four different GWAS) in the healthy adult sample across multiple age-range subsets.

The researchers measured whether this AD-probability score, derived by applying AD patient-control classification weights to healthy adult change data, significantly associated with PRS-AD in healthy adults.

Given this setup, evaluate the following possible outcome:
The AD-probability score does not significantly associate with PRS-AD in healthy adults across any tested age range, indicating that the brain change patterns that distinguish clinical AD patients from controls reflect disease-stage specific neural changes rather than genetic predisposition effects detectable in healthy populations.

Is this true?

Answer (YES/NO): NO